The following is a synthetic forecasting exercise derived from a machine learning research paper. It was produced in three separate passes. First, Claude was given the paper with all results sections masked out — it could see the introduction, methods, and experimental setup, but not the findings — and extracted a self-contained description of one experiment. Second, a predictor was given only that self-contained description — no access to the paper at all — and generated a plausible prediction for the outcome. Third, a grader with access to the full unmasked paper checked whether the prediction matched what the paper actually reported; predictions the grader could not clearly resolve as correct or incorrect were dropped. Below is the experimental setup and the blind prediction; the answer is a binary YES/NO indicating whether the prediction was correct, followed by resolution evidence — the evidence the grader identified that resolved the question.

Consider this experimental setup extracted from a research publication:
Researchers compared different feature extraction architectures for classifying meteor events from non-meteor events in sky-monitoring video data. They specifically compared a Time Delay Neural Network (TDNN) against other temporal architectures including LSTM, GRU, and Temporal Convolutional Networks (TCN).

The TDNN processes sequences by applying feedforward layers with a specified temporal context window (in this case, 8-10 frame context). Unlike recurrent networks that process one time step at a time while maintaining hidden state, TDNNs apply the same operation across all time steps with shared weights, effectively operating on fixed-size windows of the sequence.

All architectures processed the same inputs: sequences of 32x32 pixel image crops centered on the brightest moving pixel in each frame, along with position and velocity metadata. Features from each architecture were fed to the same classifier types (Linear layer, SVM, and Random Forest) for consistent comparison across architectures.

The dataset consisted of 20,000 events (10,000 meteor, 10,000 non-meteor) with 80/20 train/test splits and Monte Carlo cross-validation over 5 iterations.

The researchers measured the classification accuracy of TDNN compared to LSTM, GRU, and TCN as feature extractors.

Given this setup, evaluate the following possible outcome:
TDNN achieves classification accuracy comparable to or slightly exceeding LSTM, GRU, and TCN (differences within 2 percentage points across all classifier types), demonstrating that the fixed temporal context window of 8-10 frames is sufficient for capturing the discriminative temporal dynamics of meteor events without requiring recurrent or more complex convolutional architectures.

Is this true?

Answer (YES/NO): NO